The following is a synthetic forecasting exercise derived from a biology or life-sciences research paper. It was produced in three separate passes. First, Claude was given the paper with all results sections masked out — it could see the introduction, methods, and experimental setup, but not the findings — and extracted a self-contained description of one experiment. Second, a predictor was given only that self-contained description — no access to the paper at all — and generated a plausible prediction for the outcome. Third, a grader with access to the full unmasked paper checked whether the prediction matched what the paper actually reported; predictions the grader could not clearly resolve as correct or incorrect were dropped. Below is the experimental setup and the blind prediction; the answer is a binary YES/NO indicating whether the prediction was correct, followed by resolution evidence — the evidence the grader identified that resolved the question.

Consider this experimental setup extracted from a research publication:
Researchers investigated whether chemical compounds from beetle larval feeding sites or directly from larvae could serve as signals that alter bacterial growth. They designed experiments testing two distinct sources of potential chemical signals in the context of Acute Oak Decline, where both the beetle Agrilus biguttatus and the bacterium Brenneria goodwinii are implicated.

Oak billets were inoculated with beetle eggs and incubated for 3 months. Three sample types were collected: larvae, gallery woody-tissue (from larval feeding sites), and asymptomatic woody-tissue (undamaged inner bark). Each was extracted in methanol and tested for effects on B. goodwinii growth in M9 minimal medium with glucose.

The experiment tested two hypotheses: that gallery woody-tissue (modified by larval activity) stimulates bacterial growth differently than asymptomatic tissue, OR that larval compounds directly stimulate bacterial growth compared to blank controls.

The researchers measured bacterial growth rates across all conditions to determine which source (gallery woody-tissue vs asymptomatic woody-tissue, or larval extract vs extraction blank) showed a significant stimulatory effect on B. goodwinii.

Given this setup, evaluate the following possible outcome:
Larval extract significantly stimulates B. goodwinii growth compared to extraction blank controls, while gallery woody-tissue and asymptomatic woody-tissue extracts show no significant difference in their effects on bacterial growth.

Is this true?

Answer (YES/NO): NO